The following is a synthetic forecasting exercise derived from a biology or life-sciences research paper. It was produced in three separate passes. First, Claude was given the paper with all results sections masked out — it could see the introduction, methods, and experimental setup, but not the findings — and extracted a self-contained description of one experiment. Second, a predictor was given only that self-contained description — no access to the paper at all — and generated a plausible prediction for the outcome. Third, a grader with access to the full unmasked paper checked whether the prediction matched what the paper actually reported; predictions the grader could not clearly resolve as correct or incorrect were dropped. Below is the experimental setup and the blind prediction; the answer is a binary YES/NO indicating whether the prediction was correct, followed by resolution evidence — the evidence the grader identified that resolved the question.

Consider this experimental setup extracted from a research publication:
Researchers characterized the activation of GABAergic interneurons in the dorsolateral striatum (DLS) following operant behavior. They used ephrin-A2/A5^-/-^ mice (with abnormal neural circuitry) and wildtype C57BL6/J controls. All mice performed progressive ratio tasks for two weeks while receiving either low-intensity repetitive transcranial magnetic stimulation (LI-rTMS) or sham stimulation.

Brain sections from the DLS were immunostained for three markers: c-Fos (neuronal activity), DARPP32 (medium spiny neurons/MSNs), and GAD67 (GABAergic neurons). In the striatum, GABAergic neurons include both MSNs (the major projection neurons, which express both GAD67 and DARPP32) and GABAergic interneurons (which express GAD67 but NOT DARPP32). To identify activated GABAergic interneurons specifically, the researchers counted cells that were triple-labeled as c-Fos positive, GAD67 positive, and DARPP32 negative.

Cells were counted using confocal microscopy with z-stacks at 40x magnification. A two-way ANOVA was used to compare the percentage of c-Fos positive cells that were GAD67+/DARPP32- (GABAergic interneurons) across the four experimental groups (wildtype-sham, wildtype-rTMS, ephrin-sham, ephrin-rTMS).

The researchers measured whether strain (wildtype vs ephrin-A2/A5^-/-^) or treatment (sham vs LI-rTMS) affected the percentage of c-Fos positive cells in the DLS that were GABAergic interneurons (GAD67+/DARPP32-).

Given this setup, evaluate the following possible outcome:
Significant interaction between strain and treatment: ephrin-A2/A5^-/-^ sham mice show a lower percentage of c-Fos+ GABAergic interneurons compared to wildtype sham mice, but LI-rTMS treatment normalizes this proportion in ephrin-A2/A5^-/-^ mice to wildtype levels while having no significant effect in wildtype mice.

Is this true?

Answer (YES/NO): NO